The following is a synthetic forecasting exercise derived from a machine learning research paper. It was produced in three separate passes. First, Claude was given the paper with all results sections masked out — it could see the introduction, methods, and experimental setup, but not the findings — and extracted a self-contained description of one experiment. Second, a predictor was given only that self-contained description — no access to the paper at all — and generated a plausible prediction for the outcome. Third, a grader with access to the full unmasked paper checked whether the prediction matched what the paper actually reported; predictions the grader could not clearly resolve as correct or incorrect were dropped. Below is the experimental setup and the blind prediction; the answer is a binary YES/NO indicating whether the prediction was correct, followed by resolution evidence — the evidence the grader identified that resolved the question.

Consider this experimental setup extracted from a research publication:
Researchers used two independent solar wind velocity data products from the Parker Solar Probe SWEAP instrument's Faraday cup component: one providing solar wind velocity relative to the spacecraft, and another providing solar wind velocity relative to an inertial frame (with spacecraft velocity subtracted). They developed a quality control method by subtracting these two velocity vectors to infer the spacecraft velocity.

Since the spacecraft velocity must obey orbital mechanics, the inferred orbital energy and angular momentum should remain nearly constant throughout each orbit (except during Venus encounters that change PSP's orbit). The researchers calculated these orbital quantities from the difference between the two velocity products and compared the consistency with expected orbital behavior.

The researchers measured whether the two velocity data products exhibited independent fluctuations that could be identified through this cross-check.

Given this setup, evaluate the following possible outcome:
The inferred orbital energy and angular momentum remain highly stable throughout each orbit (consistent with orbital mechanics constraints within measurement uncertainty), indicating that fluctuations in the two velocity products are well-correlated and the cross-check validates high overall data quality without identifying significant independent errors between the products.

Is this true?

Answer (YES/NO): NO